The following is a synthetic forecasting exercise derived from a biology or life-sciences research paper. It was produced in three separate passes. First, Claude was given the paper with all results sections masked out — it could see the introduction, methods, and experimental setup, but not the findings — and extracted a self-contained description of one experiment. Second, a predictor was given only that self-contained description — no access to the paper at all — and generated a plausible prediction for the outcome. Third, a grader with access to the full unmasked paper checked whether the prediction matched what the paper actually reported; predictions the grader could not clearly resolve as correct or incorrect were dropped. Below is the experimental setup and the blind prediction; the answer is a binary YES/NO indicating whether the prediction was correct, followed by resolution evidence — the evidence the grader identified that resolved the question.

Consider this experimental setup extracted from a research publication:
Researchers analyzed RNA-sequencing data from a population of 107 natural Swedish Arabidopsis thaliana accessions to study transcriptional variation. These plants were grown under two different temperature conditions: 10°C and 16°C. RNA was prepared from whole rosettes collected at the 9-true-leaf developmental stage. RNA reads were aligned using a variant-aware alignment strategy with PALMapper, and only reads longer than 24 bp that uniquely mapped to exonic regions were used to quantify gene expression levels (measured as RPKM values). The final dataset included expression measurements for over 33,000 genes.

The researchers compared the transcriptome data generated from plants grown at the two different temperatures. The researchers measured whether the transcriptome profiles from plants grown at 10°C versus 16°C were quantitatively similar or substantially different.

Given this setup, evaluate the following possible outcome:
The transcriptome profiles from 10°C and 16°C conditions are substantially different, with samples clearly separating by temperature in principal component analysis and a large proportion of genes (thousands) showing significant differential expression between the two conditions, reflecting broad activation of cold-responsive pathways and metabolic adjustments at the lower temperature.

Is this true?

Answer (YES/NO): NO